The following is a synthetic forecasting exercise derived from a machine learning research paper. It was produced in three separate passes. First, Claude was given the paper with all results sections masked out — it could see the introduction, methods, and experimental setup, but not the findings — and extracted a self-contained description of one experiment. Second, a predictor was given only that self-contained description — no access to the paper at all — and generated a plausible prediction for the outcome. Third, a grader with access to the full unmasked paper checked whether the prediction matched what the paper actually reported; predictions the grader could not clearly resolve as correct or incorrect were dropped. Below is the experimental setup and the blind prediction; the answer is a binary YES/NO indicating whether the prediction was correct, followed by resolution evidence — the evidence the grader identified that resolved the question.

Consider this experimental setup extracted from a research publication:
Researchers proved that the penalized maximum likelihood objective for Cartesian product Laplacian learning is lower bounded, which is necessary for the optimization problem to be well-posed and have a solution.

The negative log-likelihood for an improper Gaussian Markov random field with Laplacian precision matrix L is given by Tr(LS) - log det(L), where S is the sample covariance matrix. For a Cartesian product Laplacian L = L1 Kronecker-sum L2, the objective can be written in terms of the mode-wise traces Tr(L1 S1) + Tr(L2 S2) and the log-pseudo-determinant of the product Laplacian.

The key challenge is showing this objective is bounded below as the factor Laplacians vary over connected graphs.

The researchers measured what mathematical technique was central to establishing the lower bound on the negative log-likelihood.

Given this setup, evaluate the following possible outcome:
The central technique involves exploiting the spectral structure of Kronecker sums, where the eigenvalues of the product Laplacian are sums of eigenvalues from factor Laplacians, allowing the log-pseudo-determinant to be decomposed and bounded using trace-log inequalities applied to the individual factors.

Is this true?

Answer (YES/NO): NO